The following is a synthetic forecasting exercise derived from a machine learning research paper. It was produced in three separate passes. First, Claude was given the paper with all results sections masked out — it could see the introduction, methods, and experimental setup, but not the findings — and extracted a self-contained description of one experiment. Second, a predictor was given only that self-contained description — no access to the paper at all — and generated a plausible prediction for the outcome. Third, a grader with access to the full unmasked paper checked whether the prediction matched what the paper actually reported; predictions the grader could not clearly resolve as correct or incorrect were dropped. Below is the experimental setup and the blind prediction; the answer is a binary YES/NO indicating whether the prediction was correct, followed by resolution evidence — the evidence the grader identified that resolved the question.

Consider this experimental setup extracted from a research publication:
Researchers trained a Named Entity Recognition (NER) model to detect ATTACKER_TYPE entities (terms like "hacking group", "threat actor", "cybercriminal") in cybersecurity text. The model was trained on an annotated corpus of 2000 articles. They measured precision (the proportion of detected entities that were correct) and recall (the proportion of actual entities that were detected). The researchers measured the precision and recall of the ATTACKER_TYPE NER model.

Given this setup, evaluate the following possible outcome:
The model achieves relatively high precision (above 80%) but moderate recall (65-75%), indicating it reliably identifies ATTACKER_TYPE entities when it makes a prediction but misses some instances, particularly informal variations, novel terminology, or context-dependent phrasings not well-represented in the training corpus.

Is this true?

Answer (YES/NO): NO